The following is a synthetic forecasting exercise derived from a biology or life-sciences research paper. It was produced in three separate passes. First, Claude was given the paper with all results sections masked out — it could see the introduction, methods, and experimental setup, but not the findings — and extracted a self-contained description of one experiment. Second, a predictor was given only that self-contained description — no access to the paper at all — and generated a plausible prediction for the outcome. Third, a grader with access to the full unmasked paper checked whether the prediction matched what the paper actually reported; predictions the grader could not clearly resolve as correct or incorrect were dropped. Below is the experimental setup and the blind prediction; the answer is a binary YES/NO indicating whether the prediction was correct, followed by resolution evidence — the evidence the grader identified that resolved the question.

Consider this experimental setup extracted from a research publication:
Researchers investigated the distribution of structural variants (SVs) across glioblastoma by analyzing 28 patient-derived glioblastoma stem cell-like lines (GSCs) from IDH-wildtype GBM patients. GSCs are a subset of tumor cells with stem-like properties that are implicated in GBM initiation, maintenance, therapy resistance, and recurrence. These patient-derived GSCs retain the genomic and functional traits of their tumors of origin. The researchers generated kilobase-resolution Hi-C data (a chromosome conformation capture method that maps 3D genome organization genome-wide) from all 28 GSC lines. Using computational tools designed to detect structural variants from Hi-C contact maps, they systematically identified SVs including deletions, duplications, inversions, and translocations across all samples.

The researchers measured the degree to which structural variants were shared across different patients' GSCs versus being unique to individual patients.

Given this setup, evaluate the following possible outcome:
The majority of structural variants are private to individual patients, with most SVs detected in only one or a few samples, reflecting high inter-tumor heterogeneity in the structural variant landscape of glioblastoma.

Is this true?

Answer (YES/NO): YES